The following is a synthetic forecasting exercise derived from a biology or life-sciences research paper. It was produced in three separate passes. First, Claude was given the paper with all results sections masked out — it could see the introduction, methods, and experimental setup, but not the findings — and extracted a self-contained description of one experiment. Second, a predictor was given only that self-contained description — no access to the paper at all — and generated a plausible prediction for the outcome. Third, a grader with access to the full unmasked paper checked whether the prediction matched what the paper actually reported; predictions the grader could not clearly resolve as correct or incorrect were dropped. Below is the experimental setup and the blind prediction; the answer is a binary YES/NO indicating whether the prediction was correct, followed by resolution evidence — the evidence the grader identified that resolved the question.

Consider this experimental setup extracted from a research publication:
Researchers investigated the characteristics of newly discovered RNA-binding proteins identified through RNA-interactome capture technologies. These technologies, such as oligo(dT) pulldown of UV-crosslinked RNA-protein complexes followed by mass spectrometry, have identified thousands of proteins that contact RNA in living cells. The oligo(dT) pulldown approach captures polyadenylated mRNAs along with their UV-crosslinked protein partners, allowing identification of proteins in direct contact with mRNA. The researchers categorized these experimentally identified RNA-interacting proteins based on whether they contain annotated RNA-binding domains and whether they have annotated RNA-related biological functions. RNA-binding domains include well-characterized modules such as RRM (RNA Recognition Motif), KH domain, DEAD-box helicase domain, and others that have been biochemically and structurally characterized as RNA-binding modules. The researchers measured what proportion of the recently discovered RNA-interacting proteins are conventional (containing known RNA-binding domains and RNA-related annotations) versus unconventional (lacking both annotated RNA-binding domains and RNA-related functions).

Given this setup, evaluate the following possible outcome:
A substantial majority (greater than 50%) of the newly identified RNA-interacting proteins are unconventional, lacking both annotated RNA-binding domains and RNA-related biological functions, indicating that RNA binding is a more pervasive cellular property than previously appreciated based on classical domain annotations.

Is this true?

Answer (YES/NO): NO